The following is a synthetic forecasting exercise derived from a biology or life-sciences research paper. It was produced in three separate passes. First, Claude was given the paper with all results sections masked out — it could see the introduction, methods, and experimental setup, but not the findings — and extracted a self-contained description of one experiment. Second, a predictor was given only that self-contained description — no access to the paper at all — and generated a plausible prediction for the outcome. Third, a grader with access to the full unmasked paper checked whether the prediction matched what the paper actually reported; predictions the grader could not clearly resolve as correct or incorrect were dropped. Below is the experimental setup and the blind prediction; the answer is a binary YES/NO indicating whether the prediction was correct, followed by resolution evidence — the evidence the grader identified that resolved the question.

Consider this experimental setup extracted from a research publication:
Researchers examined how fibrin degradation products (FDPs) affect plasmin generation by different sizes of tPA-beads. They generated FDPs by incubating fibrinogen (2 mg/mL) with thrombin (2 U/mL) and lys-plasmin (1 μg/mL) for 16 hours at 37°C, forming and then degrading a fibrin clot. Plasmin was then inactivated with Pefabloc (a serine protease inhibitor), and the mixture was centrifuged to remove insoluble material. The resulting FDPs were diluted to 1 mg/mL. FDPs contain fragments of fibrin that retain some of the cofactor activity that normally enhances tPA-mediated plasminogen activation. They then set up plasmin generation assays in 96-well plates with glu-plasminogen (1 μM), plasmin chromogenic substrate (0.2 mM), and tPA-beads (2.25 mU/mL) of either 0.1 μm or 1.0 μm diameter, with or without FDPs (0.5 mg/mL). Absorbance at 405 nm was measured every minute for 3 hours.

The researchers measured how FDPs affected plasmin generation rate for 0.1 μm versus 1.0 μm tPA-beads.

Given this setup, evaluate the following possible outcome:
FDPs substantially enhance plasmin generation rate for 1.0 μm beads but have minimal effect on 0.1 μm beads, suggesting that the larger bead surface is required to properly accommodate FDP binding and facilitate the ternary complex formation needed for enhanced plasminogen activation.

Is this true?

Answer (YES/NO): NO